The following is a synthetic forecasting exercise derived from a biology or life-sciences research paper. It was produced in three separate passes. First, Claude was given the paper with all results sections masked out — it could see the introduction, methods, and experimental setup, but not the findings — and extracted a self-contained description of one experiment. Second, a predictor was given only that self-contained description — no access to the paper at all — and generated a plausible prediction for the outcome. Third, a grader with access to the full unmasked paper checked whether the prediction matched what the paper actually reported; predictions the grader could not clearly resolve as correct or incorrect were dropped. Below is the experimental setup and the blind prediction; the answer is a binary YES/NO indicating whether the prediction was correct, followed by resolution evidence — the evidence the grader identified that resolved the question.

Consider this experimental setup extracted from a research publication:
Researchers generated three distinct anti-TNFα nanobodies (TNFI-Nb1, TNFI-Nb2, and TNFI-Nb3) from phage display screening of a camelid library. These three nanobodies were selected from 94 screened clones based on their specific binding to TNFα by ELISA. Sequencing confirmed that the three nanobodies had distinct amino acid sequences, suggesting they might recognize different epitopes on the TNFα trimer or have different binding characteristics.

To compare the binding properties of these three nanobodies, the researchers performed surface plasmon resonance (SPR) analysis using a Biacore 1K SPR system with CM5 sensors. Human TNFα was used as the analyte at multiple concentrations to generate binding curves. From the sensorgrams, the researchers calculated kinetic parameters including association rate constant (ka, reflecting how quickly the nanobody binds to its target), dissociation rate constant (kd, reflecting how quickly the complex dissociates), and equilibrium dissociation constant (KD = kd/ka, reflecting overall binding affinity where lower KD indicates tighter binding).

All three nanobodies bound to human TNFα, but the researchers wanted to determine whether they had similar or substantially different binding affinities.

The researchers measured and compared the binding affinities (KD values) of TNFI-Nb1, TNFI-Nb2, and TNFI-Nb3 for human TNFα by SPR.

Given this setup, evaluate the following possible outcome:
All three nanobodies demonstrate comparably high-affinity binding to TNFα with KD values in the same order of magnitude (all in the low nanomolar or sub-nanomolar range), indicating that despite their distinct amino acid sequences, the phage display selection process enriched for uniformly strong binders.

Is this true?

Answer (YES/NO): YES